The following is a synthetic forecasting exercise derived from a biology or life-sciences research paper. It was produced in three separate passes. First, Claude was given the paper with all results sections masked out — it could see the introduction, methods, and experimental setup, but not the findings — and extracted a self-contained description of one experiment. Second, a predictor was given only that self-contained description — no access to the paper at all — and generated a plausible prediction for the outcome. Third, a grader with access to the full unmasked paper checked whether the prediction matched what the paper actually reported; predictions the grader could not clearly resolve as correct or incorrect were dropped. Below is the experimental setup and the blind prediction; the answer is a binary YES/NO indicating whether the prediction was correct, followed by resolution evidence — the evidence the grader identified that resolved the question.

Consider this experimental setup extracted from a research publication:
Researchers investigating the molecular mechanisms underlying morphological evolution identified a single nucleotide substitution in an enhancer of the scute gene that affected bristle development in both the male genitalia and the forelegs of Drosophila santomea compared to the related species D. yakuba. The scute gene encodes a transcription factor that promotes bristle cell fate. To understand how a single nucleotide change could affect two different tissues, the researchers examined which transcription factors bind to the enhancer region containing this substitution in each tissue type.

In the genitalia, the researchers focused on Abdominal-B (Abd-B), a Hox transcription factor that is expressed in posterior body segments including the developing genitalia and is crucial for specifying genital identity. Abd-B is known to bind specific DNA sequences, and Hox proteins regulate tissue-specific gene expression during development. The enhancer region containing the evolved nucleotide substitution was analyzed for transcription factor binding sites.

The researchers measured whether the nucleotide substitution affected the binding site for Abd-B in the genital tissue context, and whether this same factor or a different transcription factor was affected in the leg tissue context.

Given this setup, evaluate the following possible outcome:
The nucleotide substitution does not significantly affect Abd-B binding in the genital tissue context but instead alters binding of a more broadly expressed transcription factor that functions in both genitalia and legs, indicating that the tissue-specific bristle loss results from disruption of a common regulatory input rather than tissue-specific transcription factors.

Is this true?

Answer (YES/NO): NO